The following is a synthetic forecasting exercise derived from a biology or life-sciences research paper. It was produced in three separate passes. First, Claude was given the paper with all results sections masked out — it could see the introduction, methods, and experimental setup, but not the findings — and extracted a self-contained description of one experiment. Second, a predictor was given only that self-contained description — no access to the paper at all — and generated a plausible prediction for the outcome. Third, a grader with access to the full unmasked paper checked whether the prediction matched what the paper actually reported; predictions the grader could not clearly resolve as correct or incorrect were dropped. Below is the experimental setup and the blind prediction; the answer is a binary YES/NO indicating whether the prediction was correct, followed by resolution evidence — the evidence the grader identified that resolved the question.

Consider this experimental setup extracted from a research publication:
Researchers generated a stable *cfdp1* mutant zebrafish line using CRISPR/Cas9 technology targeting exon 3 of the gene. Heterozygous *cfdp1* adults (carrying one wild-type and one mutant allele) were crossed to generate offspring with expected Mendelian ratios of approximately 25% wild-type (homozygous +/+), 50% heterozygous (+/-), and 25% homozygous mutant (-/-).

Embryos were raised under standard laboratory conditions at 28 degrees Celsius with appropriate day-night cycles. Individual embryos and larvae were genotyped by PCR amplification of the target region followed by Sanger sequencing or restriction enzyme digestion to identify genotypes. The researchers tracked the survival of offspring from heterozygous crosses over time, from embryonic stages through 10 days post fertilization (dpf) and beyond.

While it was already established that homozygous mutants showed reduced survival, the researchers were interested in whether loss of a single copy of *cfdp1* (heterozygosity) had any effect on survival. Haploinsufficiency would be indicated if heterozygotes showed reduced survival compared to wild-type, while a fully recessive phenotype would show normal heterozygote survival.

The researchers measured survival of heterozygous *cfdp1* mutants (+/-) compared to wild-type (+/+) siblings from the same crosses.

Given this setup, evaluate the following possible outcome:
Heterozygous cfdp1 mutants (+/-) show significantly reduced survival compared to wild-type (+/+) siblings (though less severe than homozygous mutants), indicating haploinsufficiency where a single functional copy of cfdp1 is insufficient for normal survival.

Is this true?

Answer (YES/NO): NO